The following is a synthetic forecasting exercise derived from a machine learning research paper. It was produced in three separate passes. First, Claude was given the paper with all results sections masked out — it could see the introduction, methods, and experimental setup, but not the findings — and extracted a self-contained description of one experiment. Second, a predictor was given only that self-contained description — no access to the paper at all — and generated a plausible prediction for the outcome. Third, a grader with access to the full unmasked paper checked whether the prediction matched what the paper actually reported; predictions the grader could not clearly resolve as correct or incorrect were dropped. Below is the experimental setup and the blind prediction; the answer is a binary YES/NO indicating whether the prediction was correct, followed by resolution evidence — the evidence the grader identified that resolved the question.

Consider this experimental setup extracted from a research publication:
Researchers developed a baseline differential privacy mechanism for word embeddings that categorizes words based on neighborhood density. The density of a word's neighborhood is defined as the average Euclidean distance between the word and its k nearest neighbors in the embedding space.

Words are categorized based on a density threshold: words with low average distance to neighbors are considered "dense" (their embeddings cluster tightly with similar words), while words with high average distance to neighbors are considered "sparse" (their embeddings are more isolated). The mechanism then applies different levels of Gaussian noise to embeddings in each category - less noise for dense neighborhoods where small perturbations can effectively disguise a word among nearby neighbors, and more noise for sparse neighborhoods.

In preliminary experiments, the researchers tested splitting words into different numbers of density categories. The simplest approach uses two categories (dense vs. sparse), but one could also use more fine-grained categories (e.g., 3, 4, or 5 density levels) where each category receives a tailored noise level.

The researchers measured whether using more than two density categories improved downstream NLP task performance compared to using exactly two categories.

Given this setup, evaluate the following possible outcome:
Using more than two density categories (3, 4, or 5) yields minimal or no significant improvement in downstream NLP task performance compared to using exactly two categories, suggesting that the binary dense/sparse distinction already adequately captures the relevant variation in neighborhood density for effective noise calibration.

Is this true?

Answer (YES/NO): YES